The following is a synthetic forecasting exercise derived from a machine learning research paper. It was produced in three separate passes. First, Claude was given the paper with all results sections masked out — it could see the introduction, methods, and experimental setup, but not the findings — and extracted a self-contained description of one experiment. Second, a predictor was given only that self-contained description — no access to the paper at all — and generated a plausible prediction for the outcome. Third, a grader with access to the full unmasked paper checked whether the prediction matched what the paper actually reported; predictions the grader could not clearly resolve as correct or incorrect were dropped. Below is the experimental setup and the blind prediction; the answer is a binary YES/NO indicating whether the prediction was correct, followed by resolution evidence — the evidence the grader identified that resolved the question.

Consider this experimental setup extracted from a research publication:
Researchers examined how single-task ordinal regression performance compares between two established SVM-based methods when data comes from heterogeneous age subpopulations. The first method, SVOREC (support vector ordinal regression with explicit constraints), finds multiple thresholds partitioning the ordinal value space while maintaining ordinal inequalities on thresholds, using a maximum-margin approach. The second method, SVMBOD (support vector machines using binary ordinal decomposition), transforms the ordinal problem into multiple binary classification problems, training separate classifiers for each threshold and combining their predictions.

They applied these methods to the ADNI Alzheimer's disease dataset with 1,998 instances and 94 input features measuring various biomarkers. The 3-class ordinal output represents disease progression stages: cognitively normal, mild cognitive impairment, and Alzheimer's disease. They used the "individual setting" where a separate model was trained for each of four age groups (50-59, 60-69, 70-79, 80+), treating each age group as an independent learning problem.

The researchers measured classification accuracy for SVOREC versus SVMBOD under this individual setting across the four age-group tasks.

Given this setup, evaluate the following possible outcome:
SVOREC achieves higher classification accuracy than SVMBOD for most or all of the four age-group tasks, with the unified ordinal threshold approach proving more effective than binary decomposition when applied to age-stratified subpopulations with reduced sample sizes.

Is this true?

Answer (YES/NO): NO